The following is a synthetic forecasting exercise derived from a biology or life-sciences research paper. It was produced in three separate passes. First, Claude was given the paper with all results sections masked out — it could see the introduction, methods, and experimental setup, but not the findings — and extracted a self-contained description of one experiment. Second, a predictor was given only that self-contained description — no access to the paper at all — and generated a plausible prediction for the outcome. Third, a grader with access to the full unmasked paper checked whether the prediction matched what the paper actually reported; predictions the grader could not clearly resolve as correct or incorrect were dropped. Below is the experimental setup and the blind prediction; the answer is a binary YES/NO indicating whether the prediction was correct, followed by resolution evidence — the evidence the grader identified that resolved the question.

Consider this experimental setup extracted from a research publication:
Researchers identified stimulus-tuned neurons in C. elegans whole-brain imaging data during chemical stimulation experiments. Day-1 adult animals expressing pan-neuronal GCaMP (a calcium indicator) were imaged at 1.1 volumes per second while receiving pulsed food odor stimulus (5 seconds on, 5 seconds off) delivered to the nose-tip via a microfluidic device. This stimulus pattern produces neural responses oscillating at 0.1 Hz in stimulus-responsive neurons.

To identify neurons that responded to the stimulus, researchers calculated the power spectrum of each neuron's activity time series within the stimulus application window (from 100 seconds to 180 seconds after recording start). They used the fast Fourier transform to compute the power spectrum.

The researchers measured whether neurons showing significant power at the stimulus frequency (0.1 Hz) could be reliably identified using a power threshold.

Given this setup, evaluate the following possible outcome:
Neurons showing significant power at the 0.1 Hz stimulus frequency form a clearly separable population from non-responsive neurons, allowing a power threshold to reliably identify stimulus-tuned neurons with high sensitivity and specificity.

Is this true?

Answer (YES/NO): YES